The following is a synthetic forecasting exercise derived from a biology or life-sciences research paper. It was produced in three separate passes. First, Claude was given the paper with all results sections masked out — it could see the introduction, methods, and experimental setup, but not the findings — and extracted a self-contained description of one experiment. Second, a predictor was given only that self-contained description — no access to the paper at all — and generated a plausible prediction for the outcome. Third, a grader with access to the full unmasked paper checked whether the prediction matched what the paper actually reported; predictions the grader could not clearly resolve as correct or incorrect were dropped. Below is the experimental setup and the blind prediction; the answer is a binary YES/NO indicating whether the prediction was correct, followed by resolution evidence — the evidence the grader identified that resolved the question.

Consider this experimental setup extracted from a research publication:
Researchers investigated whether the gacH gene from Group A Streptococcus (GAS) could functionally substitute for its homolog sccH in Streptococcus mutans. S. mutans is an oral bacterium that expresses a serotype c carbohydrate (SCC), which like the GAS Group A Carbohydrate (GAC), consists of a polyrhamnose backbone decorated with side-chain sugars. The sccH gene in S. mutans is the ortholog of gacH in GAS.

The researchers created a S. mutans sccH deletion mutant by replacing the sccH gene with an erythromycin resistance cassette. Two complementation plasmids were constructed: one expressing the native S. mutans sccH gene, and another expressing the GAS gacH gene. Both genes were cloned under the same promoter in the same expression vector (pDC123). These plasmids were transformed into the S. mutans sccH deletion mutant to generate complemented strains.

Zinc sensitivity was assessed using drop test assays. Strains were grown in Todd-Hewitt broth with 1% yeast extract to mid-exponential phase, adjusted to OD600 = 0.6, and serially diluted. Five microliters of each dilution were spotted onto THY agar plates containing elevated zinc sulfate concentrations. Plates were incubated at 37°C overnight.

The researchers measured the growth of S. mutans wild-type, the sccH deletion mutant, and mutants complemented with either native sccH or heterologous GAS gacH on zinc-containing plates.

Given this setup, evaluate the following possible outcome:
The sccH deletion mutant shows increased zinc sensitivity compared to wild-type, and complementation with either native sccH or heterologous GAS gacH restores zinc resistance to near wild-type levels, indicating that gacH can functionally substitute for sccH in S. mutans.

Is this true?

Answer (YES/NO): NO